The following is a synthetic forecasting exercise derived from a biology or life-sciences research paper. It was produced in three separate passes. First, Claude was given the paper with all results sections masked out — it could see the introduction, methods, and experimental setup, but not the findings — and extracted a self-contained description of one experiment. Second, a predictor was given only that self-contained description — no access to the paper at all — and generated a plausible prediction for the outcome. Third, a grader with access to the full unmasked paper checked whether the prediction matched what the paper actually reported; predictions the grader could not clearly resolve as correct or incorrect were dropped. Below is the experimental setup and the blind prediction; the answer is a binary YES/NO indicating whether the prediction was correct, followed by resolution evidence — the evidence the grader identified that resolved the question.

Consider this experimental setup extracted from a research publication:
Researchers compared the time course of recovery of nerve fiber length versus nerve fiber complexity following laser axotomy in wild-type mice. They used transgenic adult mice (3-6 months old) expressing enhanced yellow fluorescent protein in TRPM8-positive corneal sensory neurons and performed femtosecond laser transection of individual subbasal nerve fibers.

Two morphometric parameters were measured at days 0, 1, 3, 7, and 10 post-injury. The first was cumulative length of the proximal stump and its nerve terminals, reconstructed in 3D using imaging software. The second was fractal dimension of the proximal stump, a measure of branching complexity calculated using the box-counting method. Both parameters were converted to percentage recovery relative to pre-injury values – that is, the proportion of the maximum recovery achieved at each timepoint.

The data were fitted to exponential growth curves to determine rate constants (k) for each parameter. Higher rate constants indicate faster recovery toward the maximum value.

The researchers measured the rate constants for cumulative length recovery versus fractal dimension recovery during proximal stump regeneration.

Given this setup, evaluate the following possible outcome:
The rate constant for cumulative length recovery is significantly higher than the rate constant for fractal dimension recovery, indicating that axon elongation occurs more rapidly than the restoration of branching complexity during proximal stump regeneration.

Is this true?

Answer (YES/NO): NO